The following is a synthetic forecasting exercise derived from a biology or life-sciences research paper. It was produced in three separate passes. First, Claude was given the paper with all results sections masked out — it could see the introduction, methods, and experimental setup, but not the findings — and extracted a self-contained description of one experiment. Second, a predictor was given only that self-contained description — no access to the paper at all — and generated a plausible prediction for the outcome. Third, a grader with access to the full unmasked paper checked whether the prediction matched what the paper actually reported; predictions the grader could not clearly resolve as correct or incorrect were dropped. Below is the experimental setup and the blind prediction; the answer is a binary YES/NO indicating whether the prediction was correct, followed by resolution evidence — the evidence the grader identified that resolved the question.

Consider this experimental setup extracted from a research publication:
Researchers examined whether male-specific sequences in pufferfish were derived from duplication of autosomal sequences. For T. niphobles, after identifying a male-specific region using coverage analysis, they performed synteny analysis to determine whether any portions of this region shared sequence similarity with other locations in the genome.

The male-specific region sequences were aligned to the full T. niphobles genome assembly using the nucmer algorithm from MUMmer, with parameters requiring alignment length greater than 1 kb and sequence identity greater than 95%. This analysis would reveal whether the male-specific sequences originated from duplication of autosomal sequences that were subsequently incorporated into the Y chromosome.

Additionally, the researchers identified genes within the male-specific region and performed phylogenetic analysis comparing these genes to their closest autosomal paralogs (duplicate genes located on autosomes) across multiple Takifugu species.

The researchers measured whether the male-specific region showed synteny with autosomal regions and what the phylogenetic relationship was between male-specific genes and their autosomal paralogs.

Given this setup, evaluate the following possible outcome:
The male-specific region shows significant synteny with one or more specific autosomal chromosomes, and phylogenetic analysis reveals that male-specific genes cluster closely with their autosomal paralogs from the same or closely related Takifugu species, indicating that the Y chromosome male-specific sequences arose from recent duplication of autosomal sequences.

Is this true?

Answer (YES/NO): NO